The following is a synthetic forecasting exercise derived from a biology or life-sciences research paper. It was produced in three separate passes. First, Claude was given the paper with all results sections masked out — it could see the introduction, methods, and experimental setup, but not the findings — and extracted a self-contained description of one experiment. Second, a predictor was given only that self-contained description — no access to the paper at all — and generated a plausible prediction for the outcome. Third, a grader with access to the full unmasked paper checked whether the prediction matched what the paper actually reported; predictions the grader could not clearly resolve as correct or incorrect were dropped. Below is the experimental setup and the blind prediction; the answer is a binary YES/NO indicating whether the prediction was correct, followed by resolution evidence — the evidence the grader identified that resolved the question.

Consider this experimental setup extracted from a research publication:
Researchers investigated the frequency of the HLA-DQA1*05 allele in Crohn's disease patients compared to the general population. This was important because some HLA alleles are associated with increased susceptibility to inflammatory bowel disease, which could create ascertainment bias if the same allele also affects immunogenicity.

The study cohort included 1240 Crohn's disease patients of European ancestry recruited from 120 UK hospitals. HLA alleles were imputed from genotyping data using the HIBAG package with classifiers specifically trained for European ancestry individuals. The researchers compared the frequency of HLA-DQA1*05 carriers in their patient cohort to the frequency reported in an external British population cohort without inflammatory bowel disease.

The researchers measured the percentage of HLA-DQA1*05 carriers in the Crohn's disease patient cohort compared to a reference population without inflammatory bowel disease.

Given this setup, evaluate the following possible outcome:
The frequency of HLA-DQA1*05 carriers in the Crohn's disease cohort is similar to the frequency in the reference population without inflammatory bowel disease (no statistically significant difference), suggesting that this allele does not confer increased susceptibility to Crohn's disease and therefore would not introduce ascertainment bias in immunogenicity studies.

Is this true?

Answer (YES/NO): YES